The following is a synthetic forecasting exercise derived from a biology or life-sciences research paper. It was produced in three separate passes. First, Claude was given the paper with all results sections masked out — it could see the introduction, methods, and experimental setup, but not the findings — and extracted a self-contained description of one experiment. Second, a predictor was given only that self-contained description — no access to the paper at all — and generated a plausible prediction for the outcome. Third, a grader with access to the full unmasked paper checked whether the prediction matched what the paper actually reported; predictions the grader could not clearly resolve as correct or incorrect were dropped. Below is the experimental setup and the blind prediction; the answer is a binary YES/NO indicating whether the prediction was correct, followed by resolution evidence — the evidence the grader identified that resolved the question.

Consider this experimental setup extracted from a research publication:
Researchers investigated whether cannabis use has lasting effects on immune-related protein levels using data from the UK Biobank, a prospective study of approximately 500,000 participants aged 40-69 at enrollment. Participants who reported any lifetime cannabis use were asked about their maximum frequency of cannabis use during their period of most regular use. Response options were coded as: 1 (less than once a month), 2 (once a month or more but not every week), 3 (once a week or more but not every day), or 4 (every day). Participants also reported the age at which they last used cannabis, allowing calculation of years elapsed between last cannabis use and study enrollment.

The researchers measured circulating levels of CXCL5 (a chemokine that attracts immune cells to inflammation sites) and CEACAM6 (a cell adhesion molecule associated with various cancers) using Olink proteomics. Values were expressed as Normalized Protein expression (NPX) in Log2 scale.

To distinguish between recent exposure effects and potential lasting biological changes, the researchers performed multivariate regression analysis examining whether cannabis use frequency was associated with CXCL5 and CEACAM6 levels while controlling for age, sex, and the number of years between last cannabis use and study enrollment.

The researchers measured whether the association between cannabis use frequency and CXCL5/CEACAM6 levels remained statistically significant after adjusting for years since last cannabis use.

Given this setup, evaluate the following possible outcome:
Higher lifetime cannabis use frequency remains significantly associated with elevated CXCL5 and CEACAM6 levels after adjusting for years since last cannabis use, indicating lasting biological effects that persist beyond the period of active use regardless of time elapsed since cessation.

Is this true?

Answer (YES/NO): YES